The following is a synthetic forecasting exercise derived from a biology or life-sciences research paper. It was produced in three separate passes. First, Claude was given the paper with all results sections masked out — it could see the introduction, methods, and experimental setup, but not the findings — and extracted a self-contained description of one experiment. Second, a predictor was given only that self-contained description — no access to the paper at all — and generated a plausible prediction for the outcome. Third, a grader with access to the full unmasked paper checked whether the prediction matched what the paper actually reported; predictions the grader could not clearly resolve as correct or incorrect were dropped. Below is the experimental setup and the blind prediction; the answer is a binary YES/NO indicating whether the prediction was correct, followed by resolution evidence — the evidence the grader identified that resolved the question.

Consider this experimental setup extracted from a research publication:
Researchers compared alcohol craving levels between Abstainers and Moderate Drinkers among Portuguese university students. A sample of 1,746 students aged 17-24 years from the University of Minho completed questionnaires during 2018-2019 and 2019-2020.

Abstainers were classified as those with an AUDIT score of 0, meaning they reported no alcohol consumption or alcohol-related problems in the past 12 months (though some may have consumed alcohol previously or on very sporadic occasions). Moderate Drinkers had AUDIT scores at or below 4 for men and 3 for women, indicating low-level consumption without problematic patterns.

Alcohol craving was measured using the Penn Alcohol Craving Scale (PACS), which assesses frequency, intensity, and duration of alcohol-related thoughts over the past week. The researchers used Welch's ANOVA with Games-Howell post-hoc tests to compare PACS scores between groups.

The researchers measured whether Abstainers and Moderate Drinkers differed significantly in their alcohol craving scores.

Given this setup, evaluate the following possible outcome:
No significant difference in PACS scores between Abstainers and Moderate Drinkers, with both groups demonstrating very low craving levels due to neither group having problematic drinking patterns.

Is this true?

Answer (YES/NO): NO